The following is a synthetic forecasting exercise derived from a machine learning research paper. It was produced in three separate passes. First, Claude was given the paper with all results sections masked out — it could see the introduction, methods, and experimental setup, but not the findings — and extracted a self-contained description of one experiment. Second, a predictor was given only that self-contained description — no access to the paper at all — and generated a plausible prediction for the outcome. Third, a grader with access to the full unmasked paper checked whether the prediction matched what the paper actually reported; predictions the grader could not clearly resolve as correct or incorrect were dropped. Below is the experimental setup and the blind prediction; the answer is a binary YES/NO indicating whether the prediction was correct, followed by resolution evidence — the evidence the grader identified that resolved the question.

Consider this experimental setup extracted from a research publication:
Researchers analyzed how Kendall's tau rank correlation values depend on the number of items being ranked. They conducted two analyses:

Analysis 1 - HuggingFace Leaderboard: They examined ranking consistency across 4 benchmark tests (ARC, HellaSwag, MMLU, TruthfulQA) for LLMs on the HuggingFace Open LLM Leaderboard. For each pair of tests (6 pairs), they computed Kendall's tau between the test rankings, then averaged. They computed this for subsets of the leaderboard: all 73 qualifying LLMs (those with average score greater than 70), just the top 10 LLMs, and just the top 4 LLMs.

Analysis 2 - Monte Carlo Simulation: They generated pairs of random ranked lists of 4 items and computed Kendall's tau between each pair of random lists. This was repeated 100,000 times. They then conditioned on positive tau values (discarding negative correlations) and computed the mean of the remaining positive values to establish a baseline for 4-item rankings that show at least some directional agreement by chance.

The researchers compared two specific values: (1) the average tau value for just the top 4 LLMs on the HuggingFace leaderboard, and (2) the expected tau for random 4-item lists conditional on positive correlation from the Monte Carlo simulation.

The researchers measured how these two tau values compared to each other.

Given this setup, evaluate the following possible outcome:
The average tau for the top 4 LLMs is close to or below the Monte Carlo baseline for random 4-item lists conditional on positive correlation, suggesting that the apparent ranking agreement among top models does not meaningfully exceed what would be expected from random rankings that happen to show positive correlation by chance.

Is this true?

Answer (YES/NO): YES